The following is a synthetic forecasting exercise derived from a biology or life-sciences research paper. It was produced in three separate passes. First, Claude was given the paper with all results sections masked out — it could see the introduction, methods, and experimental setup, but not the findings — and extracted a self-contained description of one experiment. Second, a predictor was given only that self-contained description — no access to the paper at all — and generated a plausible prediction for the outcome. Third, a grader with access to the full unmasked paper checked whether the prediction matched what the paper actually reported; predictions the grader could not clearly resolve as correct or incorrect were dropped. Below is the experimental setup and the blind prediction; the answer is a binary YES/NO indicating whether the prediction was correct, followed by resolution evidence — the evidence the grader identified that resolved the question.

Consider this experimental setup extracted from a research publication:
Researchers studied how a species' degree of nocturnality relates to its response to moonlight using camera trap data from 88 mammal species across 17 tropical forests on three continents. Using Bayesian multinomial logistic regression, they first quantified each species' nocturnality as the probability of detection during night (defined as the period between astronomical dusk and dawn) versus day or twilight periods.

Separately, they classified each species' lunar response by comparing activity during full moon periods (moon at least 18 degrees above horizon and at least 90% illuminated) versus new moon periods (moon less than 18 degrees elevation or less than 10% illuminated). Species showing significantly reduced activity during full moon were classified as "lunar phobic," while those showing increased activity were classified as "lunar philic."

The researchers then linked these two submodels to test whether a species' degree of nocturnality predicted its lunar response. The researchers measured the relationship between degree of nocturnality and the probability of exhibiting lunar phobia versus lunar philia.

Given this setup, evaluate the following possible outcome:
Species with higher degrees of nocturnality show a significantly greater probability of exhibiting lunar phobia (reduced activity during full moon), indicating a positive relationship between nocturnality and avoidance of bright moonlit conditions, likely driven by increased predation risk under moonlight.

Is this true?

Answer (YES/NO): YES